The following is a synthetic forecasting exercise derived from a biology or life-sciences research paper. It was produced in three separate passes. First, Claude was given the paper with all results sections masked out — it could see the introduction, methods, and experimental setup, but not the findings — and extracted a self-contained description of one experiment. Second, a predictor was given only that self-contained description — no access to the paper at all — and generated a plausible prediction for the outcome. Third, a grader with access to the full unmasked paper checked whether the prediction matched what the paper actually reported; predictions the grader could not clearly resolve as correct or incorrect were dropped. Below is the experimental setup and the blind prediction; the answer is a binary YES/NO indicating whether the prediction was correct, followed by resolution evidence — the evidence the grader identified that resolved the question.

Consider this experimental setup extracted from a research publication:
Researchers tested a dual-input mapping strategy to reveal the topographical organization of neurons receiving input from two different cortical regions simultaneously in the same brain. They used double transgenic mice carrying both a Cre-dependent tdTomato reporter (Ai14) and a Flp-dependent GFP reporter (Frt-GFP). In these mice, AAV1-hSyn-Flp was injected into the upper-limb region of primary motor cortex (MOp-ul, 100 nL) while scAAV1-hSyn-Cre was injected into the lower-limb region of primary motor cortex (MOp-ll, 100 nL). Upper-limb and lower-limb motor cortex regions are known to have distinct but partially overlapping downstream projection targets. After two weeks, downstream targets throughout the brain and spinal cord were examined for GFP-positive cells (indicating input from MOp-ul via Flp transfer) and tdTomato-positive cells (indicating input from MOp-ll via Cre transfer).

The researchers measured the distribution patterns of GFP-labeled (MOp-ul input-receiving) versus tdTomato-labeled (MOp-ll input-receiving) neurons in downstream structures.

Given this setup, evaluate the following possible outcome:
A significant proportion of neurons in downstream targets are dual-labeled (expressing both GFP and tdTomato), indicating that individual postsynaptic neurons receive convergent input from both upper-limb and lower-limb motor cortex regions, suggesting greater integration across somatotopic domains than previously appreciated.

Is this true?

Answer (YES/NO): NO